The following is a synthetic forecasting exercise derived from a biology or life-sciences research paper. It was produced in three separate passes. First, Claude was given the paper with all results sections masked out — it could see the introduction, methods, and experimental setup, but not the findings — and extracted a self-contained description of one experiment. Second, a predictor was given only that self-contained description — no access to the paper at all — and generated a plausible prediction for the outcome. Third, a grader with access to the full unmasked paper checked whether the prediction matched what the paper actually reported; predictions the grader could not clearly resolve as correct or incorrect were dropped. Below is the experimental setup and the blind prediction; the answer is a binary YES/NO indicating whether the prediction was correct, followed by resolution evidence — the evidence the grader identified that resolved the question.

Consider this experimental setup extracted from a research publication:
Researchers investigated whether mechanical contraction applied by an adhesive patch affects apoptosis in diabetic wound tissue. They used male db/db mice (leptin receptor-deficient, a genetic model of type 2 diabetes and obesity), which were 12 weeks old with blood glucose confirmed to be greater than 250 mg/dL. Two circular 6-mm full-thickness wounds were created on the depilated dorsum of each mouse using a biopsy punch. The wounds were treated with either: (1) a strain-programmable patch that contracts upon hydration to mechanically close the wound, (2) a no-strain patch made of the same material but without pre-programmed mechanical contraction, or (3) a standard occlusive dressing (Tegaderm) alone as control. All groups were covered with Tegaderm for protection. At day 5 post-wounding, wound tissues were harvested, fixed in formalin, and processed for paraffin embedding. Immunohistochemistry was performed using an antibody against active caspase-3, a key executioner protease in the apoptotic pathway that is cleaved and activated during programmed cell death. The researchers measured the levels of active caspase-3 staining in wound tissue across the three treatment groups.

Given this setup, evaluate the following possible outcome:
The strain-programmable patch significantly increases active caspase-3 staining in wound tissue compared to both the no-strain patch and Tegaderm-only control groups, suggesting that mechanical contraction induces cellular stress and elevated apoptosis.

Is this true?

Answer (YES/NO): NO